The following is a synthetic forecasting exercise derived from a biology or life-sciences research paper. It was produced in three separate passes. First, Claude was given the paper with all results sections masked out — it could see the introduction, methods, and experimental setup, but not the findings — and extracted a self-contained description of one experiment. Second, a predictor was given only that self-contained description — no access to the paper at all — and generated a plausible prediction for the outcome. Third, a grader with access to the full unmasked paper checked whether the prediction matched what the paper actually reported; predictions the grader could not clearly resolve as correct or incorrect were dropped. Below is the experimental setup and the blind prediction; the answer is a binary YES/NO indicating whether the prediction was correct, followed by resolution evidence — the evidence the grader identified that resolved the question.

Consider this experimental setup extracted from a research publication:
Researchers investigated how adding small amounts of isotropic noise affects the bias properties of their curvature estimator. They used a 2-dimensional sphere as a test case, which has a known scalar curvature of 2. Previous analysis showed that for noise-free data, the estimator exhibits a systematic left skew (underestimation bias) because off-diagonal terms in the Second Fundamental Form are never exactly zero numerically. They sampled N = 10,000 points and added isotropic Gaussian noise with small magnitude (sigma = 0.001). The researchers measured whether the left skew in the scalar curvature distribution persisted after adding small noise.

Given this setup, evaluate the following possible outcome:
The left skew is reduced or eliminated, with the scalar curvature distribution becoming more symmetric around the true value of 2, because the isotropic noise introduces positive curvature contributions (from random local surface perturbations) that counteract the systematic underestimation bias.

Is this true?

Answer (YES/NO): NO